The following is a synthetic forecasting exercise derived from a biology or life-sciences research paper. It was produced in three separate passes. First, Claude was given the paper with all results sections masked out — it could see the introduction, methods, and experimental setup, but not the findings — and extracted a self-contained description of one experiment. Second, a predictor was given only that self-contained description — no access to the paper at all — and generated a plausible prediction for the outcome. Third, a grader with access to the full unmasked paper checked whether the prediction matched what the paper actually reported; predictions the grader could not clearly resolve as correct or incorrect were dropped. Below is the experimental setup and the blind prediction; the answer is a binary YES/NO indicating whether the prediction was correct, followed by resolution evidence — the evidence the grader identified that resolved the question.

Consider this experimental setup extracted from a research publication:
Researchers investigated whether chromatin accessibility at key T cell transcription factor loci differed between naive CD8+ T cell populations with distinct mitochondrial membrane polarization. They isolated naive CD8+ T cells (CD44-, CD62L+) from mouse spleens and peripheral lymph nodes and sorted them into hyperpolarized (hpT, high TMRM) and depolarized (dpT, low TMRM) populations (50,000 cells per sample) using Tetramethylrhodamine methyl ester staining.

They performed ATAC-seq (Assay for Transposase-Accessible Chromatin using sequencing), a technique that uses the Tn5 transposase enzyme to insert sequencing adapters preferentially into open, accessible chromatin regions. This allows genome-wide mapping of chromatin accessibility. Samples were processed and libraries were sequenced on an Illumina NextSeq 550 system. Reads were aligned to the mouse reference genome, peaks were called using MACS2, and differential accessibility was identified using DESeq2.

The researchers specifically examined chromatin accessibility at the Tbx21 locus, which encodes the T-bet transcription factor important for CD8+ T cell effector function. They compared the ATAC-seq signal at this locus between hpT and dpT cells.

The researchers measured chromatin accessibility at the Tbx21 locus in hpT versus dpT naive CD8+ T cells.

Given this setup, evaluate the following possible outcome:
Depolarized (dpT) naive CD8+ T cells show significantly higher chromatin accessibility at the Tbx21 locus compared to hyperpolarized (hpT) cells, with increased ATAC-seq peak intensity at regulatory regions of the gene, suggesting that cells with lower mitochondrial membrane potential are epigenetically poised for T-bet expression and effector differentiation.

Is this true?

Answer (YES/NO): YES